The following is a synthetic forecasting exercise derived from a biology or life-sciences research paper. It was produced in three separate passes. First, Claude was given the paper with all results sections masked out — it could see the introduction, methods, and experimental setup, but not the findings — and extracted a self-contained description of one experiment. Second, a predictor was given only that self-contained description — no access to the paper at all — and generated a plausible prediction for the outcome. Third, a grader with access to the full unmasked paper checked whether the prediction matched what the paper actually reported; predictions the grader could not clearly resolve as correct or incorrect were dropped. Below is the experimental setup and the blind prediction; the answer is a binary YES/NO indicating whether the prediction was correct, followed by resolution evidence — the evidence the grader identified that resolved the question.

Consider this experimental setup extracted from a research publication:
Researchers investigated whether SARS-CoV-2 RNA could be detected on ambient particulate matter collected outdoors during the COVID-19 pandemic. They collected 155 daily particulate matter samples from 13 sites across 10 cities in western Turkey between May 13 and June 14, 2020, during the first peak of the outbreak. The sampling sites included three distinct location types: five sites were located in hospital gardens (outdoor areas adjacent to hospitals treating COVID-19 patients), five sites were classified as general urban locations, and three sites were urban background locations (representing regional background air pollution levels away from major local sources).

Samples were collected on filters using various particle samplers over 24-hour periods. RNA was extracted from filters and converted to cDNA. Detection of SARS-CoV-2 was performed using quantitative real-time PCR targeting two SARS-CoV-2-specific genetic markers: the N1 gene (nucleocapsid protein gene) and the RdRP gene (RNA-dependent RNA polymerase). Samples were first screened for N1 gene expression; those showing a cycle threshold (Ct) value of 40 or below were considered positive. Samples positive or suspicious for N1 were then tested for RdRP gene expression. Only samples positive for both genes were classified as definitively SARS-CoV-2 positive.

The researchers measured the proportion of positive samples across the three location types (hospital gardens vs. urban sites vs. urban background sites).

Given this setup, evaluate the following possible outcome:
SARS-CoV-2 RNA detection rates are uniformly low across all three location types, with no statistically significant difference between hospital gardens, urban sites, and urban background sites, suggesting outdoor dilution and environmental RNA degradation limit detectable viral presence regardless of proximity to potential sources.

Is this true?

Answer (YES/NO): NO